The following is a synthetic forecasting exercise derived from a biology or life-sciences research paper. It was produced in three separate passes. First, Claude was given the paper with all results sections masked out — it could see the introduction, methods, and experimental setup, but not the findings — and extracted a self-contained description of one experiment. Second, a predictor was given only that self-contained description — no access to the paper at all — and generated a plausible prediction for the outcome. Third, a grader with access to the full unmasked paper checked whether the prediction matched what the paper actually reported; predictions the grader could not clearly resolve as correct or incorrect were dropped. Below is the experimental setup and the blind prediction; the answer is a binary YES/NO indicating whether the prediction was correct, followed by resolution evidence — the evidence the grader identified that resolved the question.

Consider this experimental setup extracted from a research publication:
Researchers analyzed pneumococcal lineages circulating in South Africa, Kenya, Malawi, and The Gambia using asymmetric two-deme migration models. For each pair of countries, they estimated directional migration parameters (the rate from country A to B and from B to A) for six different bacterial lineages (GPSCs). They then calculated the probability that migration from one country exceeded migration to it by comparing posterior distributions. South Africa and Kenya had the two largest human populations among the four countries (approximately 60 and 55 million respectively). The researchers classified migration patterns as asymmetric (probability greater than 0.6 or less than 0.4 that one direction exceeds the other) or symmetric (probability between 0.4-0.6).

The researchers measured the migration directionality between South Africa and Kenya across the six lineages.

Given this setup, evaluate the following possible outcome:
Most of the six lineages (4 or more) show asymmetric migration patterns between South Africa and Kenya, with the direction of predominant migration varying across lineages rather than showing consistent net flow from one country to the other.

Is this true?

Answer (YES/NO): NO